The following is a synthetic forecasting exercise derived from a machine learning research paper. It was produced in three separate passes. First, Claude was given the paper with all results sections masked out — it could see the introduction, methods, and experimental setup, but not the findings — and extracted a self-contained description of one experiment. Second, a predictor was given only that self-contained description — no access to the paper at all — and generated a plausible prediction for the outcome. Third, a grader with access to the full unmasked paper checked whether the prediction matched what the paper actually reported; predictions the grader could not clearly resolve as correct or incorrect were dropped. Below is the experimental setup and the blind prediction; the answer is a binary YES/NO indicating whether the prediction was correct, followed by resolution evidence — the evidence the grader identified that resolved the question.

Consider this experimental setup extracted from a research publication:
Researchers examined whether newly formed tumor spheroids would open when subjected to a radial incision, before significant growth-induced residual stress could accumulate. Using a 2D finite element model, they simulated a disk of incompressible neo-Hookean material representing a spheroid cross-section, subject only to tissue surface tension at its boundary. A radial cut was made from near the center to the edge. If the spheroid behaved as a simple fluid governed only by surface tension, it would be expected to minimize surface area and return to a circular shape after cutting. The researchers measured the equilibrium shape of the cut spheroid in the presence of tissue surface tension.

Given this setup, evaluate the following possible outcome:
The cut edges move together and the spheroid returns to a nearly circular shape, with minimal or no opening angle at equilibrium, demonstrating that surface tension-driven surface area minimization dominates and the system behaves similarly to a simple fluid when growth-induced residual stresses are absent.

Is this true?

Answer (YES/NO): NO